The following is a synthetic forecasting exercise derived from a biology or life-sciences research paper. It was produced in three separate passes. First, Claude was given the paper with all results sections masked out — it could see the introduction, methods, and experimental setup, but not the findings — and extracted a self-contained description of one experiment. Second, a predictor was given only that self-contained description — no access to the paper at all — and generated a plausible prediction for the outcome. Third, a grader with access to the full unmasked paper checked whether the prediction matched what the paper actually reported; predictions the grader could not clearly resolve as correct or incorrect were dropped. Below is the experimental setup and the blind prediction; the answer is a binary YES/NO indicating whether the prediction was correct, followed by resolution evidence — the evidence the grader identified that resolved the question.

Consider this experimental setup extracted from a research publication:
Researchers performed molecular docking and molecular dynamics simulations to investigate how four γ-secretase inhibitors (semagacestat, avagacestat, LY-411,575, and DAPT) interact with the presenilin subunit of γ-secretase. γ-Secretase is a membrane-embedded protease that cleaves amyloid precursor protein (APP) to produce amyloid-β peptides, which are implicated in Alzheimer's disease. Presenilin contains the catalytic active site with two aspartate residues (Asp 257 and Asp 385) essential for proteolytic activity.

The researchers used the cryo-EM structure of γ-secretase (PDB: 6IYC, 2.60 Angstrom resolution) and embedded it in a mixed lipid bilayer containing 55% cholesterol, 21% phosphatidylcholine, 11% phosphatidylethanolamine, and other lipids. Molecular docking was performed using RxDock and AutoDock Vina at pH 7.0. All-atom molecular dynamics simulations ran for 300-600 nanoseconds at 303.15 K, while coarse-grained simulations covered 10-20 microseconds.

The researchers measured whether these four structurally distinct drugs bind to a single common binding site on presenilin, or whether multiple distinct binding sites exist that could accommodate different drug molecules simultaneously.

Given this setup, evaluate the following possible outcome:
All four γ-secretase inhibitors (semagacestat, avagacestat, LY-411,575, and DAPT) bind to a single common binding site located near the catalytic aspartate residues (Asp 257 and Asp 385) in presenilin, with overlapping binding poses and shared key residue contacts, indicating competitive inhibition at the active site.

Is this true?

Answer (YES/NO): NO